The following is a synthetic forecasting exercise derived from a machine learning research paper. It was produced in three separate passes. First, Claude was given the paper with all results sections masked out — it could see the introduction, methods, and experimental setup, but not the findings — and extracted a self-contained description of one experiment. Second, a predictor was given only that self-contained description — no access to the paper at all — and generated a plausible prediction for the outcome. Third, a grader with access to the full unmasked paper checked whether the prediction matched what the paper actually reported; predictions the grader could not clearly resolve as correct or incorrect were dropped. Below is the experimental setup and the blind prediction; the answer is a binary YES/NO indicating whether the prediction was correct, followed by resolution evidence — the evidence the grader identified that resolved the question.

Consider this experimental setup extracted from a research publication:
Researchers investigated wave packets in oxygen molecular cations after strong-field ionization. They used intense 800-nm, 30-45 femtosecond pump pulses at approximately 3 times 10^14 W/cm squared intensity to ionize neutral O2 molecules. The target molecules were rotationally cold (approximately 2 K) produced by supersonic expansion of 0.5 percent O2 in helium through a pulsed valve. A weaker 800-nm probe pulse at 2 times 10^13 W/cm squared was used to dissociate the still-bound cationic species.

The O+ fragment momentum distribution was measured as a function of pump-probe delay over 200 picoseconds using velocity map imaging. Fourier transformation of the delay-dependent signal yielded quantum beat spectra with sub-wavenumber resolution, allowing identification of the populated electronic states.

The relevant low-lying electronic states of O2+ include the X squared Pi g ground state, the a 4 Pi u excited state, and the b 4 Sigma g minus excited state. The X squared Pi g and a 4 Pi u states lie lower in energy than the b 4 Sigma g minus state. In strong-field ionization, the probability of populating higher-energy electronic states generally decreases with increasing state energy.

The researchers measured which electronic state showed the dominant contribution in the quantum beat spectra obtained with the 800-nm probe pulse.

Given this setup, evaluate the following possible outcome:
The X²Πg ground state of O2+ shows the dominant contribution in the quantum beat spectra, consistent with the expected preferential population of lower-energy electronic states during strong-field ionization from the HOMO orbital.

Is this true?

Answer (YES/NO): NO